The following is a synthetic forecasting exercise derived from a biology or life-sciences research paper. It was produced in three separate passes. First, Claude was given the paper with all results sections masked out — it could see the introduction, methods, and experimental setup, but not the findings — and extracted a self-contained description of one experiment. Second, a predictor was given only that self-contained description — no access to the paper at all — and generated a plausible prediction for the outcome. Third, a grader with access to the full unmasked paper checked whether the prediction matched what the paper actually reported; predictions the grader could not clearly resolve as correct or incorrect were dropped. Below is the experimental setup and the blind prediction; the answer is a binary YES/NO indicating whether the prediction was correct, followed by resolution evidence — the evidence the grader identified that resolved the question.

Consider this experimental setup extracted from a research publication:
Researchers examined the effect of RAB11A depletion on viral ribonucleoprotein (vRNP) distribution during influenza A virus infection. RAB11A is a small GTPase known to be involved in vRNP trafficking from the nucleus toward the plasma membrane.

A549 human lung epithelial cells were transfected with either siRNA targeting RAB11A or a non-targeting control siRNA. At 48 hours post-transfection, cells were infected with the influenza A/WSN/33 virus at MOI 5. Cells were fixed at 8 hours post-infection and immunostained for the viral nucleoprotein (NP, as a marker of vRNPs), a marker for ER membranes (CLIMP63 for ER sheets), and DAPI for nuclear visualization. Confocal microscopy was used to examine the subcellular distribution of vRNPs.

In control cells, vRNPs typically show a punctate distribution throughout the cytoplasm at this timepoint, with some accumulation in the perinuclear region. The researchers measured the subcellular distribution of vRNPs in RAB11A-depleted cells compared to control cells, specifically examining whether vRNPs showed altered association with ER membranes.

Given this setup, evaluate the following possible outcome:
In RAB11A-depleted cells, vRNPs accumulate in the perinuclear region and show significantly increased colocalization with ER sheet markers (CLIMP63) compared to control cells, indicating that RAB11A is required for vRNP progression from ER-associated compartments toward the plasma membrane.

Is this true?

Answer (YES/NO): NO